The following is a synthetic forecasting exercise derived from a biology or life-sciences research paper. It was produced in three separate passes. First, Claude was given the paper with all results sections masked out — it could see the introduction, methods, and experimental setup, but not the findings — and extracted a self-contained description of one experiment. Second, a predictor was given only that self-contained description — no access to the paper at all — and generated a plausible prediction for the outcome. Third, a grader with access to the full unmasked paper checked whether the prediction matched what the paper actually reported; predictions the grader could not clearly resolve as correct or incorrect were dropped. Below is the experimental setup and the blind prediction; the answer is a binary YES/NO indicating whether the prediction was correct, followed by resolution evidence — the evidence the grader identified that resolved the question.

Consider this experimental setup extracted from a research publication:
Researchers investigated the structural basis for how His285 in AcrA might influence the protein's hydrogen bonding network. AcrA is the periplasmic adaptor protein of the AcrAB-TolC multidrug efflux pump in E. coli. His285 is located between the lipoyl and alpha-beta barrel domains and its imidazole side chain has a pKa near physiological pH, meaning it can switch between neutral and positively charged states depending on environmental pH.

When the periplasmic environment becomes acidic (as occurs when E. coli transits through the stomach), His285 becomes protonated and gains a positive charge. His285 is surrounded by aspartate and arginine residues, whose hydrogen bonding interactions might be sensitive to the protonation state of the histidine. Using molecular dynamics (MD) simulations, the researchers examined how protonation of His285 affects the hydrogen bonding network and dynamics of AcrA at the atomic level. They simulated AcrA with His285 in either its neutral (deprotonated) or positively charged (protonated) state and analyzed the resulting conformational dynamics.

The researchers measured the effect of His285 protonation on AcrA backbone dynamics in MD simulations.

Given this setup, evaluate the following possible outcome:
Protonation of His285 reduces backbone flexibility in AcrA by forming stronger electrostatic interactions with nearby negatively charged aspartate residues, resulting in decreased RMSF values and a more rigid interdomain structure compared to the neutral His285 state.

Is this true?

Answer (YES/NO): NO